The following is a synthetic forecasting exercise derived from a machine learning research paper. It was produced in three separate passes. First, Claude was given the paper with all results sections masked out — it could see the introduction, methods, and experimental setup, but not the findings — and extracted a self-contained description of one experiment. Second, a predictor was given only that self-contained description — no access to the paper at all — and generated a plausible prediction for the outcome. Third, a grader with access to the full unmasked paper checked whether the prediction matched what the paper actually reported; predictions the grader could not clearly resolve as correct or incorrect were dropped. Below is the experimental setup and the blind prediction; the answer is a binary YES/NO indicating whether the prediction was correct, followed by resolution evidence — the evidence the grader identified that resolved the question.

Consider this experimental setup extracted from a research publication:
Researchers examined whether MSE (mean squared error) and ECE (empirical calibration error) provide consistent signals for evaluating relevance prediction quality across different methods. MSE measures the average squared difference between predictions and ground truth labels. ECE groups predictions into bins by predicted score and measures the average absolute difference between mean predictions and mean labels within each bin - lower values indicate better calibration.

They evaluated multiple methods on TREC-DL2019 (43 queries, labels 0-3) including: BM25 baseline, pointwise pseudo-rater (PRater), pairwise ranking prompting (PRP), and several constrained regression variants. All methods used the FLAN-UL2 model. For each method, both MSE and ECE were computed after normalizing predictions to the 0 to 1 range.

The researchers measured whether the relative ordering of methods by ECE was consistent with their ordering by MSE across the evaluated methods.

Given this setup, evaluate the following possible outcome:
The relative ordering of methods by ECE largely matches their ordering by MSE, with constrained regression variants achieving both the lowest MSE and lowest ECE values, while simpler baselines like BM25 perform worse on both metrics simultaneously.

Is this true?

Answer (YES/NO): YES